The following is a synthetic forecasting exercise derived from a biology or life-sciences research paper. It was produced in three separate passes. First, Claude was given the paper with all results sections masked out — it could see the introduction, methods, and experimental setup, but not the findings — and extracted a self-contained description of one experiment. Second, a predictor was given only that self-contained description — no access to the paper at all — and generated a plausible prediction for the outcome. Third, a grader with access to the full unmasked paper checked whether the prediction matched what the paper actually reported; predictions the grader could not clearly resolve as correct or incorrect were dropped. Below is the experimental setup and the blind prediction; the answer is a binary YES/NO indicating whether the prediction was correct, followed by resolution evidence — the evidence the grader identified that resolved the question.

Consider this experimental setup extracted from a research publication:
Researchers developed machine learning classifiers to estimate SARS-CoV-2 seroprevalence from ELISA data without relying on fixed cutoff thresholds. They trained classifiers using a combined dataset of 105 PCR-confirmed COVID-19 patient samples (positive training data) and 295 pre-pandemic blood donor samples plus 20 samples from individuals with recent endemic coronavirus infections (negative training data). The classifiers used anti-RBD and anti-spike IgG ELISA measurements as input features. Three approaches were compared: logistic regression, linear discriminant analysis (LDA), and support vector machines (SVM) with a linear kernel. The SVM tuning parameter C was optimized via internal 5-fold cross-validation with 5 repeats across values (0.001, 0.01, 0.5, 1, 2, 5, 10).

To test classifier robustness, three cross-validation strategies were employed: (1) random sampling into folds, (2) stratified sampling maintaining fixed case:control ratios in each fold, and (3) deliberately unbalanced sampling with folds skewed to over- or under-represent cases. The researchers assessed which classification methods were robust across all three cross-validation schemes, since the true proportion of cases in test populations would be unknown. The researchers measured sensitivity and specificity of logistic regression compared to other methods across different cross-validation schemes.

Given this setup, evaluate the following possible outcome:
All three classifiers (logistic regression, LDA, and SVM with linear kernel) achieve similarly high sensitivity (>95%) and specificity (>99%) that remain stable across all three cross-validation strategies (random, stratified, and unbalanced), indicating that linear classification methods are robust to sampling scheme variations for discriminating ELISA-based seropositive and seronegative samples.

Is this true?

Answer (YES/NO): NO